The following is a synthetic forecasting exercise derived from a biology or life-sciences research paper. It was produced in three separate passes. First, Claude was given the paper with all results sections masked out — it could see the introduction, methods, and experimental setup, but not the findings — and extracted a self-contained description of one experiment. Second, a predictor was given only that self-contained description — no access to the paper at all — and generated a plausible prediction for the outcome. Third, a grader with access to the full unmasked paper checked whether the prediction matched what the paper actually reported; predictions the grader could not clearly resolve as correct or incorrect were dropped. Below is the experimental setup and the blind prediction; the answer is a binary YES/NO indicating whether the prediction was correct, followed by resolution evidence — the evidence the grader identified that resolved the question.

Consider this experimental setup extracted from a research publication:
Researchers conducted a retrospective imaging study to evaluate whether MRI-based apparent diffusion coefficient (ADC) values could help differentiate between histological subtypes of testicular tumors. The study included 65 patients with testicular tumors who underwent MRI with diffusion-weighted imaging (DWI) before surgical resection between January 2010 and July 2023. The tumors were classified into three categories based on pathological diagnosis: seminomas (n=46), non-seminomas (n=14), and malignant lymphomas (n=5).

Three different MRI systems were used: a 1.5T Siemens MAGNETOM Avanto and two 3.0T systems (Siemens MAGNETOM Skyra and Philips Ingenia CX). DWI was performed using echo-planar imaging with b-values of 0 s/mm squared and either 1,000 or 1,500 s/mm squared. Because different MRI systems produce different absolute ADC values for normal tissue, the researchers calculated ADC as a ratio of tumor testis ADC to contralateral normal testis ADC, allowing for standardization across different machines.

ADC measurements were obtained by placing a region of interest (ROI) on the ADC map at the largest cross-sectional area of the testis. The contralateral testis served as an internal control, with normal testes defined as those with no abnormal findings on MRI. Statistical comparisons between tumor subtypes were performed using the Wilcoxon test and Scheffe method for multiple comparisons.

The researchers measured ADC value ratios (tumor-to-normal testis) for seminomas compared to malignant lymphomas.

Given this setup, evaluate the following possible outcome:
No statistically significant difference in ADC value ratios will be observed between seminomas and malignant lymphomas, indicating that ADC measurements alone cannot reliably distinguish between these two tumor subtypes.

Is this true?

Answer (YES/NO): NO